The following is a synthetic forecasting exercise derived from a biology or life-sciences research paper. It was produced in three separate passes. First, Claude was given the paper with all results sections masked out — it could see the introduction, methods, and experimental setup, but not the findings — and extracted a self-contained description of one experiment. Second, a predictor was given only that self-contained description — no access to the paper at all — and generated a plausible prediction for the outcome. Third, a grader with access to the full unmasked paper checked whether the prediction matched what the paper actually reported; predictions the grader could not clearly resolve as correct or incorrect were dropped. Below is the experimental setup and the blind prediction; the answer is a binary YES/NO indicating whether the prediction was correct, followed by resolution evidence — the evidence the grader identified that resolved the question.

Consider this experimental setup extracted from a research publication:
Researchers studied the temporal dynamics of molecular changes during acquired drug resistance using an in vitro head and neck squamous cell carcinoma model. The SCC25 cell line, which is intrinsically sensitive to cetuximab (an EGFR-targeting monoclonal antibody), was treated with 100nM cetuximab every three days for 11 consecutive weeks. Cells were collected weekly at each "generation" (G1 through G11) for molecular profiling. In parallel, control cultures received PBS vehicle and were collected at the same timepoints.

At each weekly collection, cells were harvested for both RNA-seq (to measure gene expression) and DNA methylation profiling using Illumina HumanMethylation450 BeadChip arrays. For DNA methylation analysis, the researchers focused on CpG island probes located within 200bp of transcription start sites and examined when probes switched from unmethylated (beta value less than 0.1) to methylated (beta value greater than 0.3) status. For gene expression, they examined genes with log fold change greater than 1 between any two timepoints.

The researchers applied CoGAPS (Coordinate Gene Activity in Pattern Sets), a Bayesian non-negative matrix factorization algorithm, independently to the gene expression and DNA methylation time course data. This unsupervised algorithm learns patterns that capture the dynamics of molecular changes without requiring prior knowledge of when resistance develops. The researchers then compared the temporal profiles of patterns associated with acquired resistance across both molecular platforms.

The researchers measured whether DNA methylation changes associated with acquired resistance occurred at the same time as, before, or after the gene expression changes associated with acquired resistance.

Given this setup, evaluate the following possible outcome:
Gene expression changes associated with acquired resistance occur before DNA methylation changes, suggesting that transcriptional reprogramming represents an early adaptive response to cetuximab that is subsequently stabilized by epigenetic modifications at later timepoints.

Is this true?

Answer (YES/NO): YES